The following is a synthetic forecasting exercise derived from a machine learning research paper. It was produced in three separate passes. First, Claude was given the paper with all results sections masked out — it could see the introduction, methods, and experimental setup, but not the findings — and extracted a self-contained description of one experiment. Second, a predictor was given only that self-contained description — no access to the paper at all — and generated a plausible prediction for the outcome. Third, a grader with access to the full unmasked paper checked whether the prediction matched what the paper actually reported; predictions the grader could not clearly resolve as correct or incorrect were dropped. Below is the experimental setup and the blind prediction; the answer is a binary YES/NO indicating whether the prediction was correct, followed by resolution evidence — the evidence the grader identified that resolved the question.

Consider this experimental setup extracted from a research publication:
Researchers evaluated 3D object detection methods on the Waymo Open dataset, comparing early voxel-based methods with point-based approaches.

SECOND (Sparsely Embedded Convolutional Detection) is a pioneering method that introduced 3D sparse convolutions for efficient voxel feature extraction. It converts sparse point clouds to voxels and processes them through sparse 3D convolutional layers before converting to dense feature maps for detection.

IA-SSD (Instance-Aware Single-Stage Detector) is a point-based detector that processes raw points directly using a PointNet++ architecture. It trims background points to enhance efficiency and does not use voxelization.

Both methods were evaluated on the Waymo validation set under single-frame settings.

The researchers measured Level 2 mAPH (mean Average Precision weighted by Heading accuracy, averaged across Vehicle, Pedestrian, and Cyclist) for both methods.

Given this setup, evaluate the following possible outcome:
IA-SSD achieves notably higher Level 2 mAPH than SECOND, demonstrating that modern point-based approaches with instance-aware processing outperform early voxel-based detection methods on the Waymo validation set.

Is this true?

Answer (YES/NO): YES